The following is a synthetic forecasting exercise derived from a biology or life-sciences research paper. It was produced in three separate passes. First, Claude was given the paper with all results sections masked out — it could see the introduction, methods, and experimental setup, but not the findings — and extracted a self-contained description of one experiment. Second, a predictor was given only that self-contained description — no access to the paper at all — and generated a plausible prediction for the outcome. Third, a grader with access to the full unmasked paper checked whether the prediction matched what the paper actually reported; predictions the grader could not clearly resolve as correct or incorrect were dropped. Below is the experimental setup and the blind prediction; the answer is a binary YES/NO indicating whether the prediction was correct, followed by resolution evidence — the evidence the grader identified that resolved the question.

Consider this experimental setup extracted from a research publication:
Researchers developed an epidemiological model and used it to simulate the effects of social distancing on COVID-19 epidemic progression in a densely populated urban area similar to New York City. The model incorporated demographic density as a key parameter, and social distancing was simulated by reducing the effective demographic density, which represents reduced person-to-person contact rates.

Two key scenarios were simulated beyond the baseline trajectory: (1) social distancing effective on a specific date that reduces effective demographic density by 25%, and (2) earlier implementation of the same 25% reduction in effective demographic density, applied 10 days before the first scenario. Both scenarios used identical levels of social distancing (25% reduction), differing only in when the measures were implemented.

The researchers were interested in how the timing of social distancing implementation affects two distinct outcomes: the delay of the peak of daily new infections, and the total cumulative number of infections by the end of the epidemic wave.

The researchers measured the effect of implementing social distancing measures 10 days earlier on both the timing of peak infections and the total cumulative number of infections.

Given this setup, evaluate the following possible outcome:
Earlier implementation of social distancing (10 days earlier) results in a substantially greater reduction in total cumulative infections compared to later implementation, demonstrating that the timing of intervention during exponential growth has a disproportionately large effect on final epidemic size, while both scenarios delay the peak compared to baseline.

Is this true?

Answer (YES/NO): NO